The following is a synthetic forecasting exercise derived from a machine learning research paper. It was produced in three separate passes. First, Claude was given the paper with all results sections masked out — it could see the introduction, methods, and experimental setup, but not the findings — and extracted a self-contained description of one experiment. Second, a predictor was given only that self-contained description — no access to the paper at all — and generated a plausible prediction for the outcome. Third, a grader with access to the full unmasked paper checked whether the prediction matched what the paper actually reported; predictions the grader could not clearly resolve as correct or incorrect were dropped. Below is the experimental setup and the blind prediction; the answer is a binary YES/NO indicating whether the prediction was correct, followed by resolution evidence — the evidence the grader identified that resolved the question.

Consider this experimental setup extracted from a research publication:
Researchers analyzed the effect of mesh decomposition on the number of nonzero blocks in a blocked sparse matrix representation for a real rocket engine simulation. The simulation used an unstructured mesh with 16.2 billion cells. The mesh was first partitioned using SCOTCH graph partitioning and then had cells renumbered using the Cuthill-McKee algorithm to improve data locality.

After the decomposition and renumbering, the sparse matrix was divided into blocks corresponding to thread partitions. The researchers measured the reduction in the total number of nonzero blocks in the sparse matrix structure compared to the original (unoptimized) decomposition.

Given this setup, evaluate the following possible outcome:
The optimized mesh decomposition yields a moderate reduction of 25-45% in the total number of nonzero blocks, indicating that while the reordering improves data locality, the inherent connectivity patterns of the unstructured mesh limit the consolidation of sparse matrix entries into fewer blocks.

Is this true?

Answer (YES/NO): YES